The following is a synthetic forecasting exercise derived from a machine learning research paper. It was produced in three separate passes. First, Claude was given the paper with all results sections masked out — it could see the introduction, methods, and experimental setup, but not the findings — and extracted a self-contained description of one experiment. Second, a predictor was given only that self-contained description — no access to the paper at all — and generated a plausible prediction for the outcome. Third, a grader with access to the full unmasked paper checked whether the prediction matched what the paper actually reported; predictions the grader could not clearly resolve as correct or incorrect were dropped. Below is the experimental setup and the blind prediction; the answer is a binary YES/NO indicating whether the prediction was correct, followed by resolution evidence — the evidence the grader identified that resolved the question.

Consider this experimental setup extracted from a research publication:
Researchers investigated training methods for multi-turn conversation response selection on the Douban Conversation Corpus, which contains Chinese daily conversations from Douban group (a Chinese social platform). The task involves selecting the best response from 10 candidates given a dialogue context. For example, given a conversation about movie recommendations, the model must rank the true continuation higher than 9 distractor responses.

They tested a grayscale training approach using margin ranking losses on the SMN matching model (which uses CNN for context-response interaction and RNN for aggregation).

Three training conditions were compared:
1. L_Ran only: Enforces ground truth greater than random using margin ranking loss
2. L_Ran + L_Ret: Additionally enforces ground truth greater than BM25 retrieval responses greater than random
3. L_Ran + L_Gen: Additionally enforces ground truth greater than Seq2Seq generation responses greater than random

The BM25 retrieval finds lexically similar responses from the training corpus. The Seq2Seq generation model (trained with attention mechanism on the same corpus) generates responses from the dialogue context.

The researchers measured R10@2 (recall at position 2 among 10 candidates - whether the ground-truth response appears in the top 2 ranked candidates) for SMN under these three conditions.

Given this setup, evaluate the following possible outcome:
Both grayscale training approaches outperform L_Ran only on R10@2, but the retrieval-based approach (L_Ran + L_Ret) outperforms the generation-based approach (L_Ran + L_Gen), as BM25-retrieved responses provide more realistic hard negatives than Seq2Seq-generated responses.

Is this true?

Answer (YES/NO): NO